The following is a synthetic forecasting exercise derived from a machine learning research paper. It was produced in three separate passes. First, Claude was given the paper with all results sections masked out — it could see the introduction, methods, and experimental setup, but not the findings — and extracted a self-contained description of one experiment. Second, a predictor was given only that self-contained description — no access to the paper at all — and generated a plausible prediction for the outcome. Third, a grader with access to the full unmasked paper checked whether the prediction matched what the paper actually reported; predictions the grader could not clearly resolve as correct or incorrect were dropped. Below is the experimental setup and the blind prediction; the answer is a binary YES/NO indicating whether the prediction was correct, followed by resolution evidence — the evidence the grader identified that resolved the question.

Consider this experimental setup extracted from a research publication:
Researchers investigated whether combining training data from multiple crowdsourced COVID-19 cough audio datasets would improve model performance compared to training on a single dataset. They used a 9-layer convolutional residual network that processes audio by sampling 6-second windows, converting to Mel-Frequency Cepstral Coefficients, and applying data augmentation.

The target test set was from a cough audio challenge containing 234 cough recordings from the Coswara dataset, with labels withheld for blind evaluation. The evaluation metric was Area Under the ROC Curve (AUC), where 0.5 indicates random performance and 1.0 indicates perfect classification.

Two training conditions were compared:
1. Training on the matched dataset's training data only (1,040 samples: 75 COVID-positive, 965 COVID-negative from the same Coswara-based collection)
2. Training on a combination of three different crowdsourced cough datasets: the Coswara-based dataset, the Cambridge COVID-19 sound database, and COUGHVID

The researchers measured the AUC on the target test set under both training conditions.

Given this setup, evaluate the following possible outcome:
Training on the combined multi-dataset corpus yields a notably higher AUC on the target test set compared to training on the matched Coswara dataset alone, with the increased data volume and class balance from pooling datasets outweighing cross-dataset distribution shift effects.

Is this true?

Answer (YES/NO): NO